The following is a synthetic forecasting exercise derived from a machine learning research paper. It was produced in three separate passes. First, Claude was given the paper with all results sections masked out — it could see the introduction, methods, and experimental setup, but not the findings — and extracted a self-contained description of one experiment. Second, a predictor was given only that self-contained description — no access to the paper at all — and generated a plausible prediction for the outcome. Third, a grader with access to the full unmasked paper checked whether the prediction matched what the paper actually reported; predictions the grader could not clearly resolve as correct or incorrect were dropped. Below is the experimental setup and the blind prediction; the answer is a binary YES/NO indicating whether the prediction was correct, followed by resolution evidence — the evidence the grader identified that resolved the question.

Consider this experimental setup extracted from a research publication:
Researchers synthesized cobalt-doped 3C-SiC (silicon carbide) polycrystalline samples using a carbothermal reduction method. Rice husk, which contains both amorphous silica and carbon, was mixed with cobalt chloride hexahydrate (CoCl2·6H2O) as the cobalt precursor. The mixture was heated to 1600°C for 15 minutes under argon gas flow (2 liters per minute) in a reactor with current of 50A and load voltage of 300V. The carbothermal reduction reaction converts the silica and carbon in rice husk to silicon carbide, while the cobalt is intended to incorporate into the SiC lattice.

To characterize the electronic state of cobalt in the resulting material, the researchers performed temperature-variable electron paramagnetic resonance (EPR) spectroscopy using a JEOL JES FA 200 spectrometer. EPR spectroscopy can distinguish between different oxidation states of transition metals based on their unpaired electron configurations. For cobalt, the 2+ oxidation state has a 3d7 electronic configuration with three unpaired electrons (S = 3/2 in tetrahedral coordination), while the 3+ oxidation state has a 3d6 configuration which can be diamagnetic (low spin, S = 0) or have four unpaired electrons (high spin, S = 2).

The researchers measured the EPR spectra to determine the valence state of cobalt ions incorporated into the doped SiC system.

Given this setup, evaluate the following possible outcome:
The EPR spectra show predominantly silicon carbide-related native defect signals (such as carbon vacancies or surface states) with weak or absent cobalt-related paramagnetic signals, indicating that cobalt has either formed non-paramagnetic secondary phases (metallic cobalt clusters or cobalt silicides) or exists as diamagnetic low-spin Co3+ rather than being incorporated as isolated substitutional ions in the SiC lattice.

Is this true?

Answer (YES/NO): NO